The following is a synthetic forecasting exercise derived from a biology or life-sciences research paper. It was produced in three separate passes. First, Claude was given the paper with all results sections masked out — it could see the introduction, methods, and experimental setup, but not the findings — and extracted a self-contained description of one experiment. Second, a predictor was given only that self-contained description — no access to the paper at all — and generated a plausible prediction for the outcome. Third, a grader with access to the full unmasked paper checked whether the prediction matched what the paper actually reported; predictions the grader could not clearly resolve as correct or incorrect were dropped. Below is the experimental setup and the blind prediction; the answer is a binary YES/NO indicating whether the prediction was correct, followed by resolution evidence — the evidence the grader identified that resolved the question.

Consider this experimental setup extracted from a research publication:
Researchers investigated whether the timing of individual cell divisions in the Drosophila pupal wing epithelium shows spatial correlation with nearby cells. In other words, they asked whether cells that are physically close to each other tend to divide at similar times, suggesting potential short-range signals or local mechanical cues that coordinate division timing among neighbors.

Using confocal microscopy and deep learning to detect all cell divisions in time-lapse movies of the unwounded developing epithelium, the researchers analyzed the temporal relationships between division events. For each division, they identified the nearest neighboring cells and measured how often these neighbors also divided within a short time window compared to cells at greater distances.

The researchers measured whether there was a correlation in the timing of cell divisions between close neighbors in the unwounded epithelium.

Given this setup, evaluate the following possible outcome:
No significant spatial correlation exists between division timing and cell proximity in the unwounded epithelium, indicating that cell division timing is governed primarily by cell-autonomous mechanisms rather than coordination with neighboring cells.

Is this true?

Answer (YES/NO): NO